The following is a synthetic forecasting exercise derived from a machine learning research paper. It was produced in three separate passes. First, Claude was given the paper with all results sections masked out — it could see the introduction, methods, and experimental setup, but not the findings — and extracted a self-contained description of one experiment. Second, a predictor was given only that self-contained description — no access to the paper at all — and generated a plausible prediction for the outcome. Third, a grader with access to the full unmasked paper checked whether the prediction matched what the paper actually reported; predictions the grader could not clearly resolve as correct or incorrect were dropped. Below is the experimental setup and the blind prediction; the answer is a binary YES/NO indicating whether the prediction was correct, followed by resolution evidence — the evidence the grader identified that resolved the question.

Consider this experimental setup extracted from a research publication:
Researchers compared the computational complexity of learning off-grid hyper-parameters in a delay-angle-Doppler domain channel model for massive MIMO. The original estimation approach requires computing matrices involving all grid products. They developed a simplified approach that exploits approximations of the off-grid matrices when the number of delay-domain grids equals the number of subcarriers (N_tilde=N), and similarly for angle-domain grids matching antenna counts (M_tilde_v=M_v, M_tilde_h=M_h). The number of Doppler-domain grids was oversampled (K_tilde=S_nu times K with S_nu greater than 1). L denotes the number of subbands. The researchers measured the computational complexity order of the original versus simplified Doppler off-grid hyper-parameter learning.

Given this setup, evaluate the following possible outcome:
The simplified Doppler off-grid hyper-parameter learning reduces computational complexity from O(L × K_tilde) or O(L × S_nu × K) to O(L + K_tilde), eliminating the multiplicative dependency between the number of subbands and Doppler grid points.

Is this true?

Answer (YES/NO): NO